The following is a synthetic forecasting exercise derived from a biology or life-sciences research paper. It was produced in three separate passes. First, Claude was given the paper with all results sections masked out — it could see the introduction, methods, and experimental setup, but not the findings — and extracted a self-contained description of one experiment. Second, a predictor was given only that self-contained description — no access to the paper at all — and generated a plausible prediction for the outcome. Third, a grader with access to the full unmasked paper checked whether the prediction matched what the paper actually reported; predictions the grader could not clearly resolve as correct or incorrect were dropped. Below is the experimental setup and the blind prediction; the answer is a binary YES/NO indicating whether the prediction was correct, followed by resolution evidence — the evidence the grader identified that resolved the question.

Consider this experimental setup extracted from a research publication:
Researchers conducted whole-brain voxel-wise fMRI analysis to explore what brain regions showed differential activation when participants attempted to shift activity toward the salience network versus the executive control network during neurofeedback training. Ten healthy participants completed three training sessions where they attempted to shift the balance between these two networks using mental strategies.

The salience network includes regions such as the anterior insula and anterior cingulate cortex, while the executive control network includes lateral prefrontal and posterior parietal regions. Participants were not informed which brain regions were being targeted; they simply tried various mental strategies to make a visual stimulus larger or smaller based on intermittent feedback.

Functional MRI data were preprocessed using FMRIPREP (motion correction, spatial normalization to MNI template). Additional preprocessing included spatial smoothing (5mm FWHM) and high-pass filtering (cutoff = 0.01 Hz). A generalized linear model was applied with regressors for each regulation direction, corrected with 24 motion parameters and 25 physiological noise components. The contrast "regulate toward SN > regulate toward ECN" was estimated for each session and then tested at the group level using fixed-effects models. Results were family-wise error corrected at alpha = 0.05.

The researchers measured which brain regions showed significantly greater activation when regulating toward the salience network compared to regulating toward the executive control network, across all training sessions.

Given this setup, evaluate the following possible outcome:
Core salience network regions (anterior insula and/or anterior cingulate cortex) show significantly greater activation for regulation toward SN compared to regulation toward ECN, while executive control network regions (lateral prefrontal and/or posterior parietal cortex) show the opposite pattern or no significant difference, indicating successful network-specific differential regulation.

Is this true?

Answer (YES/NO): YES